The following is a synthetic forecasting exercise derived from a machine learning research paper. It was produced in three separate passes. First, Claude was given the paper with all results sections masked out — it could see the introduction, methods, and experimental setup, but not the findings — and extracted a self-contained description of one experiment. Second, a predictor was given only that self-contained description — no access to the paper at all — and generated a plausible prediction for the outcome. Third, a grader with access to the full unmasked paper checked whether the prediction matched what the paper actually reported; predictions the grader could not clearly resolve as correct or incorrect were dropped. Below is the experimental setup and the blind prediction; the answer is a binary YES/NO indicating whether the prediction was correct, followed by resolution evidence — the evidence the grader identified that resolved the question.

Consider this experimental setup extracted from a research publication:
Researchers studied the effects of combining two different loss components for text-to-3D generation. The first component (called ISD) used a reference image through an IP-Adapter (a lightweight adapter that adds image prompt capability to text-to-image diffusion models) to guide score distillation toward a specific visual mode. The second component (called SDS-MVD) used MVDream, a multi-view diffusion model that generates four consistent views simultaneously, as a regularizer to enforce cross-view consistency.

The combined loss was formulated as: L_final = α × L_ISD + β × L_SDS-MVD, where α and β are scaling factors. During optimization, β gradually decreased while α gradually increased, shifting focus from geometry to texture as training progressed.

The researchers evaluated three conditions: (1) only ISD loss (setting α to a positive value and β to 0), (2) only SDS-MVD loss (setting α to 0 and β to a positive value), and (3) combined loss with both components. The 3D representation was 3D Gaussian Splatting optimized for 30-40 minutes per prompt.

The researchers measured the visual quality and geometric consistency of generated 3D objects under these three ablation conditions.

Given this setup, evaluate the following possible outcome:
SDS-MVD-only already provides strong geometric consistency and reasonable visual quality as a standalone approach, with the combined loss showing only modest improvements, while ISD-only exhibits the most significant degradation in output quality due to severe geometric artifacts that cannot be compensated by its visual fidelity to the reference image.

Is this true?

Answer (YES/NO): NO